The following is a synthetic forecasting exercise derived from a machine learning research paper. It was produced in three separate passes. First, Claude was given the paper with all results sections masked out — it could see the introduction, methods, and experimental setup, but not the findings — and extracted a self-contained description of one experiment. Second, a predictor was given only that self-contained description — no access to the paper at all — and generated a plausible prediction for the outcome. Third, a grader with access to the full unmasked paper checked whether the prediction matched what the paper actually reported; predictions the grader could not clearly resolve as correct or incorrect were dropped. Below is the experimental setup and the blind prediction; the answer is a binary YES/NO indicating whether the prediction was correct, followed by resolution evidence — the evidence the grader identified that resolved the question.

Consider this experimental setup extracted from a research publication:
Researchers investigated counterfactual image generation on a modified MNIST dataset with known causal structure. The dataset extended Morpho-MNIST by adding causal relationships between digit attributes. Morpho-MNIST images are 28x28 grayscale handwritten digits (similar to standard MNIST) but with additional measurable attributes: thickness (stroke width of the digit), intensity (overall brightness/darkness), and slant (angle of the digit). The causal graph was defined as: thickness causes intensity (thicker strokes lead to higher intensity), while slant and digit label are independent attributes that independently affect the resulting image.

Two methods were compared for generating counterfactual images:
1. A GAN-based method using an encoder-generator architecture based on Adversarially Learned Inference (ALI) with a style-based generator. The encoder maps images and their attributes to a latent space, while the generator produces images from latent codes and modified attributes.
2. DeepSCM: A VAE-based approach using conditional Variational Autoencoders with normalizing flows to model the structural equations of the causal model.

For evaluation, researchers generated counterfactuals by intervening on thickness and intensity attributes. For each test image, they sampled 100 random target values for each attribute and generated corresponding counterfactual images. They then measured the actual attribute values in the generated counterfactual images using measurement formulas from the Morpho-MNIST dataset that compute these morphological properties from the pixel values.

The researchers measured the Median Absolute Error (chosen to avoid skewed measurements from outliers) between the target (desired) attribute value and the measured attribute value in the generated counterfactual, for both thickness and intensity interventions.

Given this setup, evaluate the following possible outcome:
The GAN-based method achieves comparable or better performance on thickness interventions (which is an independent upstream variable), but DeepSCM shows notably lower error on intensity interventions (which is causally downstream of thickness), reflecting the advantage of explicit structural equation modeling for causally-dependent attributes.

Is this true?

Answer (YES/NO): NO